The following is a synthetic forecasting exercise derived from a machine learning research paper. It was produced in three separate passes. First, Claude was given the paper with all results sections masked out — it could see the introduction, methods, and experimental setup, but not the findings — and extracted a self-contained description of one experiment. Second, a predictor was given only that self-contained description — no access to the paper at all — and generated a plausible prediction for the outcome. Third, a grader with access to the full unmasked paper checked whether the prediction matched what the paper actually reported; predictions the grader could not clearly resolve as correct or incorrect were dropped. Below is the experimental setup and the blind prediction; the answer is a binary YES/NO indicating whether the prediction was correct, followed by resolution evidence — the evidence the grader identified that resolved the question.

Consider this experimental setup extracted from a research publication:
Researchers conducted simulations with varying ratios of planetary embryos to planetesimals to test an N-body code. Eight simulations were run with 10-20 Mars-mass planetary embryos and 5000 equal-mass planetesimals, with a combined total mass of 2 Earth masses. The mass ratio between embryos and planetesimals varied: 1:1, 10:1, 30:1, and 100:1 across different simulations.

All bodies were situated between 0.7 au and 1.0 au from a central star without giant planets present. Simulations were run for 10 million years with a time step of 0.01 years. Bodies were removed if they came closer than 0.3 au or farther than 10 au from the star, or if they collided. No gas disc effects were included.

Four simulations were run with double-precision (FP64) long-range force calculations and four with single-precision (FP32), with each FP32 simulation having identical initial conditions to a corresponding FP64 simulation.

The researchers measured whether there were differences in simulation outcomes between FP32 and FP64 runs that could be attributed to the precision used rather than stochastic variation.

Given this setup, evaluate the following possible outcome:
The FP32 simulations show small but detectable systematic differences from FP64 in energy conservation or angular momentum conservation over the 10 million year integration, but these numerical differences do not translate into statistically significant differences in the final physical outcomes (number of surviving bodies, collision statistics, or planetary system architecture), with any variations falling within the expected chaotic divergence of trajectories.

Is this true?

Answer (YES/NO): YES